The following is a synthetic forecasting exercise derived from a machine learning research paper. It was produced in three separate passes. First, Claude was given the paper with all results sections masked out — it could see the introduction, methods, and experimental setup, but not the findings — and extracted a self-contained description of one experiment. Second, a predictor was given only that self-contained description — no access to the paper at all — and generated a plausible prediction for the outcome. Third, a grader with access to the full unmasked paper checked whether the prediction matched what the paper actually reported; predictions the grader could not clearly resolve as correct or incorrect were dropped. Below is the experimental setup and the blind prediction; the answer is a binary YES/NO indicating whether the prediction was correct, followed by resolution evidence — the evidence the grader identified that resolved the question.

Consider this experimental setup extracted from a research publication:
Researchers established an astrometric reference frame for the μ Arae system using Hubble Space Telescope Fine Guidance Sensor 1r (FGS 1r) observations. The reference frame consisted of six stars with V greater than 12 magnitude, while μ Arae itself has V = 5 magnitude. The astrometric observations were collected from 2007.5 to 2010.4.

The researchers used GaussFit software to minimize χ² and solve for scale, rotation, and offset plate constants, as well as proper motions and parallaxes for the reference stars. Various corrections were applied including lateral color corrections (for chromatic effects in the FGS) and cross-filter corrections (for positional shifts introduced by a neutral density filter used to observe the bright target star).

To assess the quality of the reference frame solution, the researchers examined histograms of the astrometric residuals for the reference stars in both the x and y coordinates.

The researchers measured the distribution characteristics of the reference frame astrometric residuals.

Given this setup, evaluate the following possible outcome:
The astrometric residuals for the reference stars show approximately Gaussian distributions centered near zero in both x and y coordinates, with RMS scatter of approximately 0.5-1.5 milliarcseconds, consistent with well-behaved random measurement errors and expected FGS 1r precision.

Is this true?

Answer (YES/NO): YES